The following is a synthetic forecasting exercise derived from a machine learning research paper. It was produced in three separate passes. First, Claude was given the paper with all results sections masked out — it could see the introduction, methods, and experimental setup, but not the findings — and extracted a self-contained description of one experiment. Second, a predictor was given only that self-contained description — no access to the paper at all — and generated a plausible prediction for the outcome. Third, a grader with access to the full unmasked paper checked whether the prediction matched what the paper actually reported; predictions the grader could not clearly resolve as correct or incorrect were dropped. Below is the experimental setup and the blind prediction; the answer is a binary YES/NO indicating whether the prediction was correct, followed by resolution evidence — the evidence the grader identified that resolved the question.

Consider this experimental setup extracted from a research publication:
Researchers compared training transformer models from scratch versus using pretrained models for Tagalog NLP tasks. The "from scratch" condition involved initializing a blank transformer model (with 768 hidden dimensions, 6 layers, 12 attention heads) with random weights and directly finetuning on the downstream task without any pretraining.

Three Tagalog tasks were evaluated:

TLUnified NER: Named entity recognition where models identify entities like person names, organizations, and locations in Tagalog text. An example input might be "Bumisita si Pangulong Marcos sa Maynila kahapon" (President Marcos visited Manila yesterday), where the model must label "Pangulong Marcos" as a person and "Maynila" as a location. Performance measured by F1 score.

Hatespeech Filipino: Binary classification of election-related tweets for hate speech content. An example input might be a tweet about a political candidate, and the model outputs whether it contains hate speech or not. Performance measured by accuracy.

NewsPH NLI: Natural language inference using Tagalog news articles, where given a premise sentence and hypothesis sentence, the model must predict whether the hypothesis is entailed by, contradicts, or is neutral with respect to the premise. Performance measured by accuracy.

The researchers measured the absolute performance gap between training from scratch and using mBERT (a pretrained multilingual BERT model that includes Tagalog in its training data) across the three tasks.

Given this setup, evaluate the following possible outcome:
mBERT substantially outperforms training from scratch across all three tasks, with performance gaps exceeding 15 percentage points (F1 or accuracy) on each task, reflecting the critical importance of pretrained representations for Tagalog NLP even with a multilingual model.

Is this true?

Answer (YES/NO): NO